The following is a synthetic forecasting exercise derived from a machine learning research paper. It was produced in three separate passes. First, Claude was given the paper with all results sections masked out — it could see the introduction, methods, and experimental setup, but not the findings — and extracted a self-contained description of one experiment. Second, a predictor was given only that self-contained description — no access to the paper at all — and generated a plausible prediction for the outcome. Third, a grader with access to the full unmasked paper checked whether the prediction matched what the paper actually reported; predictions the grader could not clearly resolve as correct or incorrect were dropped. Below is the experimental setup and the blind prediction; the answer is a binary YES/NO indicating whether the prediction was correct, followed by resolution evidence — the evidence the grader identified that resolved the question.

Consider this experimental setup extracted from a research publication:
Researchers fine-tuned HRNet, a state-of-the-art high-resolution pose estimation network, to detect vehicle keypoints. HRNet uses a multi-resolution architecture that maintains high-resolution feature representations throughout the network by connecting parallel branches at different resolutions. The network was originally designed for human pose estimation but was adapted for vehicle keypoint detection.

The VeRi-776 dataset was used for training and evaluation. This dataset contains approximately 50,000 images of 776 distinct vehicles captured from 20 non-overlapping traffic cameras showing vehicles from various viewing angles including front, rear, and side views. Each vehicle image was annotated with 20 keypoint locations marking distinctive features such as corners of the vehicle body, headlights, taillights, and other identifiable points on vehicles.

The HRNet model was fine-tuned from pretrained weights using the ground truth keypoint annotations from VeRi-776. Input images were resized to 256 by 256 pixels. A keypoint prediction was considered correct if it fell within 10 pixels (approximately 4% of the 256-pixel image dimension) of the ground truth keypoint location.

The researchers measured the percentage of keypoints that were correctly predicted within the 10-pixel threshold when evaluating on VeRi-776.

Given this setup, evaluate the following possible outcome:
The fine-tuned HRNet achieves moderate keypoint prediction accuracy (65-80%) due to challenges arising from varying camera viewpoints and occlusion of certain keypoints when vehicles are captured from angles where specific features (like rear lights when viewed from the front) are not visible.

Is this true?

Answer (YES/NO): NO